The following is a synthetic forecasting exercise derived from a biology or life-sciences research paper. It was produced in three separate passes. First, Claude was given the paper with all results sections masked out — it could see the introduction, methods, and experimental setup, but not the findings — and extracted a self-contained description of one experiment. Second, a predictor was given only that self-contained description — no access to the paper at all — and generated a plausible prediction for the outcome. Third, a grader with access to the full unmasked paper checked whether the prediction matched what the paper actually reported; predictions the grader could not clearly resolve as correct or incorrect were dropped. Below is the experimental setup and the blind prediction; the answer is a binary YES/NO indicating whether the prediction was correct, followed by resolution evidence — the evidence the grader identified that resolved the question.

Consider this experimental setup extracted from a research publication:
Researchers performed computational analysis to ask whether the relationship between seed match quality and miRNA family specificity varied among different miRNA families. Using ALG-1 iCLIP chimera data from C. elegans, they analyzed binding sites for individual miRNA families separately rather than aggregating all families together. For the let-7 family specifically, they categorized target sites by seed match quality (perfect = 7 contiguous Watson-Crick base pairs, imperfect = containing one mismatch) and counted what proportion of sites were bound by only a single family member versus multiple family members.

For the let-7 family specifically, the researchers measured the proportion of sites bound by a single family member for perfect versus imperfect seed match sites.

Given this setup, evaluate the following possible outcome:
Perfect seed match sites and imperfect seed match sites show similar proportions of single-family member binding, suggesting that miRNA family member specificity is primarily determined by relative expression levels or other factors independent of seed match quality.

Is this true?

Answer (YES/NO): NO